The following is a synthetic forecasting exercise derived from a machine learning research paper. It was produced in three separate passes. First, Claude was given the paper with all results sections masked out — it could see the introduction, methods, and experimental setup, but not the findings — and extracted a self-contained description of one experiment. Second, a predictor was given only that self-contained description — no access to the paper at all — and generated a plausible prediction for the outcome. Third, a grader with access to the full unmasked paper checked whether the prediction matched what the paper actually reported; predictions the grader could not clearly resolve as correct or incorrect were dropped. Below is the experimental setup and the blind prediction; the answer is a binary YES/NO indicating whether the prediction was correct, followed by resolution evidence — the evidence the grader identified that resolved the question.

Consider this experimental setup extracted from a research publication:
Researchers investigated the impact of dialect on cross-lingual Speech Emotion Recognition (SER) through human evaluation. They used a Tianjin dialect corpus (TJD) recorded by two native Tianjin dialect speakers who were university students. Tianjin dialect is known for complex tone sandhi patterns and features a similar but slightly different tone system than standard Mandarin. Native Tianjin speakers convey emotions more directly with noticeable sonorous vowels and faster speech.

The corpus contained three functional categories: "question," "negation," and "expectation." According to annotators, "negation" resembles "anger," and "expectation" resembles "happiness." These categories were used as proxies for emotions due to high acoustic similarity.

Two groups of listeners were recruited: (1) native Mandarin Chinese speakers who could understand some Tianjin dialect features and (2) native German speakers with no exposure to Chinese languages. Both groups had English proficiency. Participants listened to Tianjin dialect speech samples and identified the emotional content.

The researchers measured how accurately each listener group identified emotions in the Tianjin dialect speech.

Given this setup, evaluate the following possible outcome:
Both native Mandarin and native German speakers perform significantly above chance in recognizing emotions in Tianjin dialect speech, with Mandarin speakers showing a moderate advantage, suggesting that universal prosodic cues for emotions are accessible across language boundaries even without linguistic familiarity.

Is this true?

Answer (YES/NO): NO